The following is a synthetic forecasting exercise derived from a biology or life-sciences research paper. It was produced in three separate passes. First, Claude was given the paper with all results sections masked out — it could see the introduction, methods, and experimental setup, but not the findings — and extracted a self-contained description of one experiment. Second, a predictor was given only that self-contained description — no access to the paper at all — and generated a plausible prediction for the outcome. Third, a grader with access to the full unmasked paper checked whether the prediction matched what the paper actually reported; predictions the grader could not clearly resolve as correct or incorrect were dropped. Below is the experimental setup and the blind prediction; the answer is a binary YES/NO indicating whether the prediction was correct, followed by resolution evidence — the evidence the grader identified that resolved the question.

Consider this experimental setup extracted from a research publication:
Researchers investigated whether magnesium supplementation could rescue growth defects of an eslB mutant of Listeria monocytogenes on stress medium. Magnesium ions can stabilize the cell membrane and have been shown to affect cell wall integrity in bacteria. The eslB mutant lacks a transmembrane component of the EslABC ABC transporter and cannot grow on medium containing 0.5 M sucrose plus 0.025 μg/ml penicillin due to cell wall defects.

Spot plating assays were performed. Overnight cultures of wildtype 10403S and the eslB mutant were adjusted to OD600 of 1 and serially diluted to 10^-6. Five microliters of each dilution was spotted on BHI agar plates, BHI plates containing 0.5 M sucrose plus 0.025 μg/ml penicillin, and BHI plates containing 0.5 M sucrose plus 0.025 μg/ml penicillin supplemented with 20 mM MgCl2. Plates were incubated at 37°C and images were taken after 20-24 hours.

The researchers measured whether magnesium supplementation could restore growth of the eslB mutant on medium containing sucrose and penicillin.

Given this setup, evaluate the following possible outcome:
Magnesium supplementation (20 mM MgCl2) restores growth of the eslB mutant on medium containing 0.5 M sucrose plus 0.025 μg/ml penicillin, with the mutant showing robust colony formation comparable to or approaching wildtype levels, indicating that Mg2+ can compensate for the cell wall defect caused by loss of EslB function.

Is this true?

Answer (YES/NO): YES